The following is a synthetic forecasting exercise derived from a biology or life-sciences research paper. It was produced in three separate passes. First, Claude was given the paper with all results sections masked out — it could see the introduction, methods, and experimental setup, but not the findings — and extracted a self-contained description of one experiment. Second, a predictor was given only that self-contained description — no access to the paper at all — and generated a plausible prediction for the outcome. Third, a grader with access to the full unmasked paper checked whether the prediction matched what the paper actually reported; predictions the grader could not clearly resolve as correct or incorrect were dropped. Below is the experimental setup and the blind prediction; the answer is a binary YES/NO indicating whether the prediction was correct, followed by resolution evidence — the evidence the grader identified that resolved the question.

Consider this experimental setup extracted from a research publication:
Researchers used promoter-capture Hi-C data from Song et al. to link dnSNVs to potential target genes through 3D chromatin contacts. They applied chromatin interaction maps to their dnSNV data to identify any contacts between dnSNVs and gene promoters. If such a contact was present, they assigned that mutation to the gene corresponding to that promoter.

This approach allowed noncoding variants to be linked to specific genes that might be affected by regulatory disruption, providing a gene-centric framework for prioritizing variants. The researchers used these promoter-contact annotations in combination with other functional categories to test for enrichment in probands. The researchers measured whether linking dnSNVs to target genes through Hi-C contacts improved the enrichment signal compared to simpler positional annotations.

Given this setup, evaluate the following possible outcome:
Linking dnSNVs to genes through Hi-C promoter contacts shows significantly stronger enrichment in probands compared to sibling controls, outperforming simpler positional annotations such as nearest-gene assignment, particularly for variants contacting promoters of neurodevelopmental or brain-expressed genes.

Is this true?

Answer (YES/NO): NO